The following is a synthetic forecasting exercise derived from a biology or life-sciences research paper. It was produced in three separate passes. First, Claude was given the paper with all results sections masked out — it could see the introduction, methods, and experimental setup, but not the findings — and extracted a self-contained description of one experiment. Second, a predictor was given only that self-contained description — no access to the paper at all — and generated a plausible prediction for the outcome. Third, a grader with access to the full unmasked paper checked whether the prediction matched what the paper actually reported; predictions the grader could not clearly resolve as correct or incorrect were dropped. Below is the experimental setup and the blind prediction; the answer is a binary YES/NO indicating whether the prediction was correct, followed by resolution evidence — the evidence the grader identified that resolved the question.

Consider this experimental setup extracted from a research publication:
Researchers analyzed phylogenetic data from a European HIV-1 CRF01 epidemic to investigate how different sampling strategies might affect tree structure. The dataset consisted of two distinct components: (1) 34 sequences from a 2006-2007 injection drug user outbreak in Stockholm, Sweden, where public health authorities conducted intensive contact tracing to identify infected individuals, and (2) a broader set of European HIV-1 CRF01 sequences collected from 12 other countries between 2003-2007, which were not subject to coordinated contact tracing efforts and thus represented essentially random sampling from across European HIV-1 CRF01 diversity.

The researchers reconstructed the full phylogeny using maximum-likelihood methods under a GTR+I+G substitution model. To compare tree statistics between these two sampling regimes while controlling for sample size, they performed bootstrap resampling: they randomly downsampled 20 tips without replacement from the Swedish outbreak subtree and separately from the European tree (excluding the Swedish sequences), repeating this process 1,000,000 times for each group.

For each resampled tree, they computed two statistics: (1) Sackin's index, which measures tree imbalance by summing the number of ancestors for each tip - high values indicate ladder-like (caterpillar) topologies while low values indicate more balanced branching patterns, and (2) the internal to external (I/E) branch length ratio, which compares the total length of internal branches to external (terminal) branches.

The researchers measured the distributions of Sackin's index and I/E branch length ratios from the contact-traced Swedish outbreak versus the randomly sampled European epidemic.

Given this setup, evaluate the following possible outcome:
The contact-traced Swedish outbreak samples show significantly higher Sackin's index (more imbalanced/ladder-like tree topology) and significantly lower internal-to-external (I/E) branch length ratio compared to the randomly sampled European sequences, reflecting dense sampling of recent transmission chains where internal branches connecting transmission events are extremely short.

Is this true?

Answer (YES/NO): NO